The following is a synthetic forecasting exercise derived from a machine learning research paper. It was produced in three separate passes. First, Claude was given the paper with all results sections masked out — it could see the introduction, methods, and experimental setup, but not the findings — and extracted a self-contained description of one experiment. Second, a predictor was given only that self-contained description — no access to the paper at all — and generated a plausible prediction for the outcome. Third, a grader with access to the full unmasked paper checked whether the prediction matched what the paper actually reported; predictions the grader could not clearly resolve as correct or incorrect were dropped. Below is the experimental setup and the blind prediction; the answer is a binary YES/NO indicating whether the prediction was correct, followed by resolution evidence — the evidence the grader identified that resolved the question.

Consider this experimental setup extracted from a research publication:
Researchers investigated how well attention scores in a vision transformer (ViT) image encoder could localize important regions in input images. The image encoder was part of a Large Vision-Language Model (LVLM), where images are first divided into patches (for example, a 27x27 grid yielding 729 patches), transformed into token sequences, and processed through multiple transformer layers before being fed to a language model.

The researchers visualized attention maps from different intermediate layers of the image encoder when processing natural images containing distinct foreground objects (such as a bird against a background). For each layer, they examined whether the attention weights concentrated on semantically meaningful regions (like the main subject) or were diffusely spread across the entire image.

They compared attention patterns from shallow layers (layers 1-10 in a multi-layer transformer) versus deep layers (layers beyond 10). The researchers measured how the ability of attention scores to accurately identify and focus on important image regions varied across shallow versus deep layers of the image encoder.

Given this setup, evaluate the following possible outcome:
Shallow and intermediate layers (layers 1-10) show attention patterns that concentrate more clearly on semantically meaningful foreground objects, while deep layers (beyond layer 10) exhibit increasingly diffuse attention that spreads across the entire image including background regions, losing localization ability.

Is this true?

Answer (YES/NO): YES